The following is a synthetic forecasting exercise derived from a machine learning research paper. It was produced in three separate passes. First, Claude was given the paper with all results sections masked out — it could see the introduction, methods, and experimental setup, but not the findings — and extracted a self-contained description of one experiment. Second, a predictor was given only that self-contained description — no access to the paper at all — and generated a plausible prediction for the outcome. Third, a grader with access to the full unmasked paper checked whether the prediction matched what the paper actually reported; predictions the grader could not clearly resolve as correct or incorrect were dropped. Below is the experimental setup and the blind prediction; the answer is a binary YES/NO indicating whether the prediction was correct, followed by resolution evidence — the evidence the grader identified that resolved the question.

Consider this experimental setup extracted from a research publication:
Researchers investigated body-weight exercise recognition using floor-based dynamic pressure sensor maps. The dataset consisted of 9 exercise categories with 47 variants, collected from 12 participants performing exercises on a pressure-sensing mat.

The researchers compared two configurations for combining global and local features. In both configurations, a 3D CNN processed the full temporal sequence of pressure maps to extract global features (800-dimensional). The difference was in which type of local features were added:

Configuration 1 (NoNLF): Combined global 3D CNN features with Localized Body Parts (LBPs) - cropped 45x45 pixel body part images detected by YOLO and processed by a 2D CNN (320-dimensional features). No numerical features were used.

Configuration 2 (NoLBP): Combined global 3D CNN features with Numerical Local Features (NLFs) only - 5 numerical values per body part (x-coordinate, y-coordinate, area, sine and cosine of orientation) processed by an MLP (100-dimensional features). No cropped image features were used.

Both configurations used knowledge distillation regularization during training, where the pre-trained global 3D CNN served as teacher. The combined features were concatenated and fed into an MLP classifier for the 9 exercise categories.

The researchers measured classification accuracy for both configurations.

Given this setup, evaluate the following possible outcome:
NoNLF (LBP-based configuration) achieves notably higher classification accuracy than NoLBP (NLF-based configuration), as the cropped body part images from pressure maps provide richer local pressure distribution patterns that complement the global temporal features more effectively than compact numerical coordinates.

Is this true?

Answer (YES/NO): NO